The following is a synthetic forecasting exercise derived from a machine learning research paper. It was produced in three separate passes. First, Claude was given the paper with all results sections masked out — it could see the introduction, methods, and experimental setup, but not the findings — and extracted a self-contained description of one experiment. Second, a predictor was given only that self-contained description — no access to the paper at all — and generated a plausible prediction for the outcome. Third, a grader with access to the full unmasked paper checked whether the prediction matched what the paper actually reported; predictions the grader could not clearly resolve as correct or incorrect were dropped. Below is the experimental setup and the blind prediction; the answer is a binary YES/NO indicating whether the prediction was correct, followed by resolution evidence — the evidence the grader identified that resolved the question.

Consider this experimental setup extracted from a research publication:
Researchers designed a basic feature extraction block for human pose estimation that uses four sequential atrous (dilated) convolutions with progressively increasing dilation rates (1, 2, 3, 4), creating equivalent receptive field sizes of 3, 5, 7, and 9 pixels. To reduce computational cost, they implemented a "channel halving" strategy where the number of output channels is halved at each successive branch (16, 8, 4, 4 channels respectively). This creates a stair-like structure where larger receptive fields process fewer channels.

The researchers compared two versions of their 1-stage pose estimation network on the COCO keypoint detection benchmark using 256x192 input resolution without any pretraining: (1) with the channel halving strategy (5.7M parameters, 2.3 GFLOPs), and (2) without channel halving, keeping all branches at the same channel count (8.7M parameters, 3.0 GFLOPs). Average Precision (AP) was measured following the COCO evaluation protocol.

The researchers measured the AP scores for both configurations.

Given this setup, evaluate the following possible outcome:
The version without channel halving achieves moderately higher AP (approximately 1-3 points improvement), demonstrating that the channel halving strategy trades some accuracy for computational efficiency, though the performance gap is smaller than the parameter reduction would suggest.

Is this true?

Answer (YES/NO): NO